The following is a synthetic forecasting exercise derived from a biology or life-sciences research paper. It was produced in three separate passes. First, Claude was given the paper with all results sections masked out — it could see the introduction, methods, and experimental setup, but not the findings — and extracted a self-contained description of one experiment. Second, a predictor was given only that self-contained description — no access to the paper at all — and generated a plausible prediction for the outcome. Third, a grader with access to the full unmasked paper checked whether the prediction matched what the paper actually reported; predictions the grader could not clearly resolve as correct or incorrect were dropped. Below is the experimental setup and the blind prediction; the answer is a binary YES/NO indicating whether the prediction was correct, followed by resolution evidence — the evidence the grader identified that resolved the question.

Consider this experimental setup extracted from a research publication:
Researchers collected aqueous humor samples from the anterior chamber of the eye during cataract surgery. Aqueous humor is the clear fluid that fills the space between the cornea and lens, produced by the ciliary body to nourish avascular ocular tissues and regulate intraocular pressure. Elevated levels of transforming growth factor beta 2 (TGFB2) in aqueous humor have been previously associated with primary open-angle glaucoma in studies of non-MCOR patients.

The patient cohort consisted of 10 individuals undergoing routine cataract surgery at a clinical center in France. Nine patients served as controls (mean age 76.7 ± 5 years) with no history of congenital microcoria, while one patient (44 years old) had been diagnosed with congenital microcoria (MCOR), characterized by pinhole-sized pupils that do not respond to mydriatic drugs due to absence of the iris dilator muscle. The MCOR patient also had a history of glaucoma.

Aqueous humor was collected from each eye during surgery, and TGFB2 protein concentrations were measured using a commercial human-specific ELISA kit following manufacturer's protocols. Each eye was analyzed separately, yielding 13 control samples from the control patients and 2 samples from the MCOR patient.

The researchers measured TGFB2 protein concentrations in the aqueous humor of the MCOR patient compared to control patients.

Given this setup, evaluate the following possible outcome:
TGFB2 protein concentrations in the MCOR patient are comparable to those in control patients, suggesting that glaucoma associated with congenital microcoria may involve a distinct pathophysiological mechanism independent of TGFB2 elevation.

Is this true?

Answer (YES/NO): NO